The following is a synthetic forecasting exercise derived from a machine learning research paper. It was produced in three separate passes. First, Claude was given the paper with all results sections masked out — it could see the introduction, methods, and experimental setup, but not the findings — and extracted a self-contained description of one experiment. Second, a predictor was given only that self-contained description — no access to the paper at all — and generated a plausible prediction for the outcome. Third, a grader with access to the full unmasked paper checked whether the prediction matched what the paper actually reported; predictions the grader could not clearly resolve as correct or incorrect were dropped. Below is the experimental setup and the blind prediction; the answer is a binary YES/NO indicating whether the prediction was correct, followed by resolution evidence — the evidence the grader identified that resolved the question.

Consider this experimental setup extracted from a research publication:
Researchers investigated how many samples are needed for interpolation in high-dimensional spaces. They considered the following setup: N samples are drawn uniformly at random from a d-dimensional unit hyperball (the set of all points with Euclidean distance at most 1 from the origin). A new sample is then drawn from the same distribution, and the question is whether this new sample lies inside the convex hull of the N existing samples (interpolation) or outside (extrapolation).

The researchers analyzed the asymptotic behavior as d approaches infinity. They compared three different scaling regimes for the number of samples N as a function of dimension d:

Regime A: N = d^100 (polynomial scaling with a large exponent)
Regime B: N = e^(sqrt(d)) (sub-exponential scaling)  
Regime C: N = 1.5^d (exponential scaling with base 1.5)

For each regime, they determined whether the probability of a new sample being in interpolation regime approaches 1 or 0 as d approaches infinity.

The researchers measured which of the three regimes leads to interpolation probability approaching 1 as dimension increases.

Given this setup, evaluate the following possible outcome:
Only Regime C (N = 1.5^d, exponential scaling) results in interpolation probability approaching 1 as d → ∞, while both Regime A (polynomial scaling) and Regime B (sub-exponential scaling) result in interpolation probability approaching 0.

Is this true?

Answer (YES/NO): YES